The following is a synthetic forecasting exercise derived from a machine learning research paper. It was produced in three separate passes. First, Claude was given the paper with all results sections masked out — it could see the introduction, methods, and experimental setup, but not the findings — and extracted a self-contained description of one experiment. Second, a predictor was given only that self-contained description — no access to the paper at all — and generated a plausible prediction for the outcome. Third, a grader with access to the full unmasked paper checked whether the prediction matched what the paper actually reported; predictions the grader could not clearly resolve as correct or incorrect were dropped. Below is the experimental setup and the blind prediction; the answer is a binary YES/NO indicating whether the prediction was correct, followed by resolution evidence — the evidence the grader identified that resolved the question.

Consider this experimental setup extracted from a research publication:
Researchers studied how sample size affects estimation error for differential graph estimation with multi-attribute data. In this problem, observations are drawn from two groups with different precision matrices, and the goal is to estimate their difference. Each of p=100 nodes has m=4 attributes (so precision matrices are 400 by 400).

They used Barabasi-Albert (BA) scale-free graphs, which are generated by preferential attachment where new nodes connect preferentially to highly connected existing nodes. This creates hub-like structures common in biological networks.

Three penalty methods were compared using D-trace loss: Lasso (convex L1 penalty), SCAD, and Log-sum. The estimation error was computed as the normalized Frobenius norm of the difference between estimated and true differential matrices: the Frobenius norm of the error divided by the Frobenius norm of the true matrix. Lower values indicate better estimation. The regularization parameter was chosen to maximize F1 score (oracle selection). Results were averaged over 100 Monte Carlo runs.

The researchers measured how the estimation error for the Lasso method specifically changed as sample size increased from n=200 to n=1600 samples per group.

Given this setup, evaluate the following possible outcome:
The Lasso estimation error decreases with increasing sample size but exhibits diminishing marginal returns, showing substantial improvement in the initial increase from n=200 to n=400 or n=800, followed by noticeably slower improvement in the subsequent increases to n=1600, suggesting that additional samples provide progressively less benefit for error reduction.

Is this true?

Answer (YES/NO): NO